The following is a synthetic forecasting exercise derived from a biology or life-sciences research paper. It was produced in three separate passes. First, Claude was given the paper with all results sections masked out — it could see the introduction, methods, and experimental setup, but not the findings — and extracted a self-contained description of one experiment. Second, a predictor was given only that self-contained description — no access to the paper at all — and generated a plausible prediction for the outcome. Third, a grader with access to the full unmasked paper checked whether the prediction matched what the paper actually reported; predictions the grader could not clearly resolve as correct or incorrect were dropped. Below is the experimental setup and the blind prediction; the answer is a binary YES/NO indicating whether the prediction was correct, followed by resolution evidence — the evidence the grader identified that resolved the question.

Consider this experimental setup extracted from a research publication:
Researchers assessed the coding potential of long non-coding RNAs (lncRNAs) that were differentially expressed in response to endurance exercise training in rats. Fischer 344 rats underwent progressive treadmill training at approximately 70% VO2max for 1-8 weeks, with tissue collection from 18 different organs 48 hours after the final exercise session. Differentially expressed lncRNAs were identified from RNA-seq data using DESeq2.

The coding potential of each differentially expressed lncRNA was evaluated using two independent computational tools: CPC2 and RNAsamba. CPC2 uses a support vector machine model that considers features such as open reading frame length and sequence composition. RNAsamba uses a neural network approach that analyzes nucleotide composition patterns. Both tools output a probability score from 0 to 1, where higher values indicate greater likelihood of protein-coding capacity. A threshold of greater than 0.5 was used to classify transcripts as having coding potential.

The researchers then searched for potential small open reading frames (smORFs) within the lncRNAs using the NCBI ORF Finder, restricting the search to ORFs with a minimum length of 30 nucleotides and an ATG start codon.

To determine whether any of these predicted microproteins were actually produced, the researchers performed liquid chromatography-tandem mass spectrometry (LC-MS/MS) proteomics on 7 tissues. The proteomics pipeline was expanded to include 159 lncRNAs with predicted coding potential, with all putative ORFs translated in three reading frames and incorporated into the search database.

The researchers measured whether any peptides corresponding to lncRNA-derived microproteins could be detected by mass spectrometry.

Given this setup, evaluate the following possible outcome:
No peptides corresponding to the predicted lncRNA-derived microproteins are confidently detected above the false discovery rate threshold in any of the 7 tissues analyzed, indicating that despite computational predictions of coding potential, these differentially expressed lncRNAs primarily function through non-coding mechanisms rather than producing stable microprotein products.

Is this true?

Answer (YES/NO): YES